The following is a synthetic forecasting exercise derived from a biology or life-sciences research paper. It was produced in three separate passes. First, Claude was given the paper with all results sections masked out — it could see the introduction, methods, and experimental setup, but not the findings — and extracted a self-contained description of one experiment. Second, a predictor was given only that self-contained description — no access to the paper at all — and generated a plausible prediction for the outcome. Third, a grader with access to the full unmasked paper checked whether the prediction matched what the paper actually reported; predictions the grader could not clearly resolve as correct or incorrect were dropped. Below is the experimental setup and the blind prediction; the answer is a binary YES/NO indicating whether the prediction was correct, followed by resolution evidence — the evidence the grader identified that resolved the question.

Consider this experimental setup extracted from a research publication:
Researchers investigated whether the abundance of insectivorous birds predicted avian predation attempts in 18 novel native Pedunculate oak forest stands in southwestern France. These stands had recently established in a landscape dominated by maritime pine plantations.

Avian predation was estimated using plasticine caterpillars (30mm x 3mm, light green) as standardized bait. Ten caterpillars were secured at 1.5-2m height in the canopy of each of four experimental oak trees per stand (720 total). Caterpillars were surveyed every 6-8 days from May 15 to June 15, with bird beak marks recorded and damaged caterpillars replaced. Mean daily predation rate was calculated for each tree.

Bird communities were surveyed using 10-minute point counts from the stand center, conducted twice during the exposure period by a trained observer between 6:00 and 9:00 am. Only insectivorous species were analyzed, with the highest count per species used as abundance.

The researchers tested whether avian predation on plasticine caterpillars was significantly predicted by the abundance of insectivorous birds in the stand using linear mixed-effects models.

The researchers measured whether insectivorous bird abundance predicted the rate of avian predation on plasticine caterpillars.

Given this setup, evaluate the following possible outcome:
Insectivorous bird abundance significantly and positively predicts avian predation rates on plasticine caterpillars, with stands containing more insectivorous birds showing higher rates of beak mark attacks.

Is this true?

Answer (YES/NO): NO